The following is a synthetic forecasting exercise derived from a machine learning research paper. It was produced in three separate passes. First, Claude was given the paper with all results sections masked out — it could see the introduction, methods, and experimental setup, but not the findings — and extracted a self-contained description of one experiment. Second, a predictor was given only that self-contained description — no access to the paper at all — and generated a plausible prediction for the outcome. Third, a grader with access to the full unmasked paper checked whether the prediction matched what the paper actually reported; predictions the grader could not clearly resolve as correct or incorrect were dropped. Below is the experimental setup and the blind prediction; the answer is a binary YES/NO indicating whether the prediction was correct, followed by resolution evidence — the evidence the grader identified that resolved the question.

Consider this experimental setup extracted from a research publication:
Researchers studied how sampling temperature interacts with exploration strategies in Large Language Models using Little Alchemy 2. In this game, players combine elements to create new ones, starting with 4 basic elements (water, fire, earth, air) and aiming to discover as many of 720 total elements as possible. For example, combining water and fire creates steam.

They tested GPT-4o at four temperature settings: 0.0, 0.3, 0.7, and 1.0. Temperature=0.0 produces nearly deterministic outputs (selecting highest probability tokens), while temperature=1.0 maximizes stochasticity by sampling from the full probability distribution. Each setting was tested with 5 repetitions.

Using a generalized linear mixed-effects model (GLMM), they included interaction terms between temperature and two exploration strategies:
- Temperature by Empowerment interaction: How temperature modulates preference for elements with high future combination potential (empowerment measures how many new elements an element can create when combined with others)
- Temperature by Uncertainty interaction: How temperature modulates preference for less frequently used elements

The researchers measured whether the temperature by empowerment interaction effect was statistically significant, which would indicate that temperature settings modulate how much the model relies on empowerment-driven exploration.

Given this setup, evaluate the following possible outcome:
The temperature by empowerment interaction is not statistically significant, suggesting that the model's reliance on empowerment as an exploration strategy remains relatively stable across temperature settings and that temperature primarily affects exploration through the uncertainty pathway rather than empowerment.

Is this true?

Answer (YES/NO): YES